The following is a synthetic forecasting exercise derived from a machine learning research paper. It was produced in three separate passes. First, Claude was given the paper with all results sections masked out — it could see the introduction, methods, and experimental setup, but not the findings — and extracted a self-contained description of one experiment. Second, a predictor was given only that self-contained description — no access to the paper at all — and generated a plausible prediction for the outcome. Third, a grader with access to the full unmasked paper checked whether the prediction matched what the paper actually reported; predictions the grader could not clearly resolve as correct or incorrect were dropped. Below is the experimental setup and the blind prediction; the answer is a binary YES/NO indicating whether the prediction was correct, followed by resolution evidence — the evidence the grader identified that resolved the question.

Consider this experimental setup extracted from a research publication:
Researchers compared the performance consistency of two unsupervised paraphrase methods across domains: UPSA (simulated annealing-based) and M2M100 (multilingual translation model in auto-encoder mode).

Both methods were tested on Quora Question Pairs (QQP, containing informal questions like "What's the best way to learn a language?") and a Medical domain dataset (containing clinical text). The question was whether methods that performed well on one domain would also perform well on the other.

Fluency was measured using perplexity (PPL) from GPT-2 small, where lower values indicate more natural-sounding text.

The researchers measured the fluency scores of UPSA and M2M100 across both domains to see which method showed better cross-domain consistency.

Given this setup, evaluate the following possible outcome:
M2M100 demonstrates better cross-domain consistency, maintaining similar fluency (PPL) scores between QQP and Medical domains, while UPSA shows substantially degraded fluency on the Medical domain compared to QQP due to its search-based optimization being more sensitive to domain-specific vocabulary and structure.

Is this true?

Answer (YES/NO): NO